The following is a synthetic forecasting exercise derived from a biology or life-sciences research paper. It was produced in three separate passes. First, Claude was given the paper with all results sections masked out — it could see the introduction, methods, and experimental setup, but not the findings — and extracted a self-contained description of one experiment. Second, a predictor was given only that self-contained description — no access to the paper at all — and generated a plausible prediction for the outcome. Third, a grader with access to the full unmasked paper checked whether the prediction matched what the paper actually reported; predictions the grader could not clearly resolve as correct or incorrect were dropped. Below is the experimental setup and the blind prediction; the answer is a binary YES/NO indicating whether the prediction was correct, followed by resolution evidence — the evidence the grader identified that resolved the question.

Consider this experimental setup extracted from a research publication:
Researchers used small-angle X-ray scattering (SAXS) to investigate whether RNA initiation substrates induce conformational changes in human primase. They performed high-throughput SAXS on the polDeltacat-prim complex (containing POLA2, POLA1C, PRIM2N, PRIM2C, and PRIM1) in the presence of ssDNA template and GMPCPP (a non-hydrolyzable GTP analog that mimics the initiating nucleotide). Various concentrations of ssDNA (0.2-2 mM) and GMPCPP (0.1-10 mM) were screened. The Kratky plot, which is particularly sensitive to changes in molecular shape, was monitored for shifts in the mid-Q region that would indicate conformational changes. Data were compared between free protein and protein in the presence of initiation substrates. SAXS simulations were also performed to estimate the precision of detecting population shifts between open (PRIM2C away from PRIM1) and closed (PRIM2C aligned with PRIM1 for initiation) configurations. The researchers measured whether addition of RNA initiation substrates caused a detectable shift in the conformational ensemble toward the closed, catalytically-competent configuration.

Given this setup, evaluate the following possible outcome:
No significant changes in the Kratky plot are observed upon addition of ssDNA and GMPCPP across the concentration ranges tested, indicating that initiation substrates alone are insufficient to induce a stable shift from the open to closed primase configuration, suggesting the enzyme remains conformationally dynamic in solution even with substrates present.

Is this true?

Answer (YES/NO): YES